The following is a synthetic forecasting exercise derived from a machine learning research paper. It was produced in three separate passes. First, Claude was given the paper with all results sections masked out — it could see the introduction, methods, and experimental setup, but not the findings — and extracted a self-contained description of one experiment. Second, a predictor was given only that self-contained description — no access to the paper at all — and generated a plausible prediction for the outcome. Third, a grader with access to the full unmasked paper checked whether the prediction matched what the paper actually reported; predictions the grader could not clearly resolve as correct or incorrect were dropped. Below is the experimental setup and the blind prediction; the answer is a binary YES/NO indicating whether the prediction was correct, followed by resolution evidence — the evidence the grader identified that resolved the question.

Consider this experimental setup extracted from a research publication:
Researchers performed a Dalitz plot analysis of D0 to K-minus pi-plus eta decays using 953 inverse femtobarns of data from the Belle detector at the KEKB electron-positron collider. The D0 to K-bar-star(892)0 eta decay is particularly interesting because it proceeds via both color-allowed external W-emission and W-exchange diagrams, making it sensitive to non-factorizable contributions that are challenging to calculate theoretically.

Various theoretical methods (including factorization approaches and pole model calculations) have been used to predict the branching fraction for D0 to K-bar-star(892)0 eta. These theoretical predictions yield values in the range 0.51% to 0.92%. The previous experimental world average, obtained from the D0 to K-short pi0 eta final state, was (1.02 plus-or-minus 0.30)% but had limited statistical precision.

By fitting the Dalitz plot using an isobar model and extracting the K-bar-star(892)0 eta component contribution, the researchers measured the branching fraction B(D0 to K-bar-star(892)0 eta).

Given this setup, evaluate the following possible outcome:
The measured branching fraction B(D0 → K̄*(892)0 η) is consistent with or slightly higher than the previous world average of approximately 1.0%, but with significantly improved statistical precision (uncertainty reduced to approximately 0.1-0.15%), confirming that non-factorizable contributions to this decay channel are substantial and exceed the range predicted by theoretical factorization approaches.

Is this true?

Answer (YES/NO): YES